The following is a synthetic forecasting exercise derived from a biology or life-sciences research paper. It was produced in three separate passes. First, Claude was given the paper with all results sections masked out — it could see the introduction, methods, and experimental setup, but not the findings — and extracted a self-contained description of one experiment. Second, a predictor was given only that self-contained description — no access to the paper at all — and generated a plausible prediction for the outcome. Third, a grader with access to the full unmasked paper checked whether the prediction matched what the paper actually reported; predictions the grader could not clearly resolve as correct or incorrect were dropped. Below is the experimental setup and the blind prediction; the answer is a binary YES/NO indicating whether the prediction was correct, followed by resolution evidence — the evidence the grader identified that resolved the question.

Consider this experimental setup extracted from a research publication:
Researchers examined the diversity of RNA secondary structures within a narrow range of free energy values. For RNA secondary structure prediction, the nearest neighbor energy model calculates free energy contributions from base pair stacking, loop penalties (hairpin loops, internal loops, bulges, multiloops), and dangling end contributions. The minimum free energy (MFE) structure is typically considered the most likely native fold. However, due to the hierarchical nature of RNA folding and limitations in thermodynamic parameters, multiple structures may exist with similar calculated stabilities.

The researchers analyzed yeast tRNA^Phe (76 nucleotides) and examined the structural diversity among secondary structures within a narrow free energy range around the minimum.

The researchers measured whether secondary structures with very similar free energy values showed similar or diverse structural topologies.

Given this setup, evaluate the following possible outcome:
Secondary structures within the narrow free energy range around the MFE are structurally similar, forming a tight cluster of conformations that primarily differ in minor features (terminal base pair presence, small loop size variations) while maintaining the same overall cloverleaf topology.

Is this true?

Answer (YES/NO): NO